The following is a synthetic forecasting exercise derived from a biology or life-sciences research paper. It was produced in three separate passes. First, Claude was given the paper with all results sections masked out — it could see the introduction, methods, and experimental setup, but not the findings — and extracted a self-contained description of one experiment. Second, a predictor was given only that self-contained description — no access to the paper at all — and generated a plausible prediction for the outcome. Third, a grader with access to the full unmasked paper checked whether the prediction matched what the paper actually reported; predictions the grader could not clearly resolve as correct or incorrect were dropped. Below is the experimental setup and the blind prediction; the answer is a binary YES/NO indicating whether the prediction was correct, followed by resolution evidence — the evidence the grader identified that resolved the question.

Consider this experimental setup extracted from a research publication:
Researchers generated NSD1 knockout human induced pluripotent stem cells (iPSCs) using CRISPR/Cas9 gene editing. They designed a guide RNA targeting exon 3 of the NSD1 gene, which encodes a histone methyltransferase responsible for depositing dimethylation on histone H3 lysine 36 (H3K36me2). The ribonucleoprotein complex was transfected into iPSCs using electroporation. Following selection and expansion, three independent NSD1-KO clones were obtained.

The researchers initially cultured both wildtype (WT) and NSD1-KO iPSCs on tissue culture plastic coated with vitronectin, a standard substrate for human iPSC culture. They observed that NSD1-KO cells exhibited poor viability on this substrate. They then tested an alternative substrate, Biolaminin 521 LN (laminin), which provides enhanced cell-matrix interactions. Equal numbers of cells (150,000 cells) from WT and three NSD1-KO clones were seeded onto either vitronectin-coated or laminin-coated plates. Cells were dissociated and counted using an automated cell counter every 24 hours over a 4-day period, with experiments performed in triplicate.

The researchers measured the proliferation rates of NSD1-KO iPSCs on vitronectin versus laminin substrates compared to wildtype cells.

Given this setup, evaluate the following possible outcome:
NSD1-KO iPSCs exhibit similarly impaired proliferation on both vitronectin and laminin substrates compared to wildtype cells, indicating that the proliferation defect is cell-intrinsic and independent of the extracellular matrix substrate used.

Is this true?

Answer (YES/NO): NO